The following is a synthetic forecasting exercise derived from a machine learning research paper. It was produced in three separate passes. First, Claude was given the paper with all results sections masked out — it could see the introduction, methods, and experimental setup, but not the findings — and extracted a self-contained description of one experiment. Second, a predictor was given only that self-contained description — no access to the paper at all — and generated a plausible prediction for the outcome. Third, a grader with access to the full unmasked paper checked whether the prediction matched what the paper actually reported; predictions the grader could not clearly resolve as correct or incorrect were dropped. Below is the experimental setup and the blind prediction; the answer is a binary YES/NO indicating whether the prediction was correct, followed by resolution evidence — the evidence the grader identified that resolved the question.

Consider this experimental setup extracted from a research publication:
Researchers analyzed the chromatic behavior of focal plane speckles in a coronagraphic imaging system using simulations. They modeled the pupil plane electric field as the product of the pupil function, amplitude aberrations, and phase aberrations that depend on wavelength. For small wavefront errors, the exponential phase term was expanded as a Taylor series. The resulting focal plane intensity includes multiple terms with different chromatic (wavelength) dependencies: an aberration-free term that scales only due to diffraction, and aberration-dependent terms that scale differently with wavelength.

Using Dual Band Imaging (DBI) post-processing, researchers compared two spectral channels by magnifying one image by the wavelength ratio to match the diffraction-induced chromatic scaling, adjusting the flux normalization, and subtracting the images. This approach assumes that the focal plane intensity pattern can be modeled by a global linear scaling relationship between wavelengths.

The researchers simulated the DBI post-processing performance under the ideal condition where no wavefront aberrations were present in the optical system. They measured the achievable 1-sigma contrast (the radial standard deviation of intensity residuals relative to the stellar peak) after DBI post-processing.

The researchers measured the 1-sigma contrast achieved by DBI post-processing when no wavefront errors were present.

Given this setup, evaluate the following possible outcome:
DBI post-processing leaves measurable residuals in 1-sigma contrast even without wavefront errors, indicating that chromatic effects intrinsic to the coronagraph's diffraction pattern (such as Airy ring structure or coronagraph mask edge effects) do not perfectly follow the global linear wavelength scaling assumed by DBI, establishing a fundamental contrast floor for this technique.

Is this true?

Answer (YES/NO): YES